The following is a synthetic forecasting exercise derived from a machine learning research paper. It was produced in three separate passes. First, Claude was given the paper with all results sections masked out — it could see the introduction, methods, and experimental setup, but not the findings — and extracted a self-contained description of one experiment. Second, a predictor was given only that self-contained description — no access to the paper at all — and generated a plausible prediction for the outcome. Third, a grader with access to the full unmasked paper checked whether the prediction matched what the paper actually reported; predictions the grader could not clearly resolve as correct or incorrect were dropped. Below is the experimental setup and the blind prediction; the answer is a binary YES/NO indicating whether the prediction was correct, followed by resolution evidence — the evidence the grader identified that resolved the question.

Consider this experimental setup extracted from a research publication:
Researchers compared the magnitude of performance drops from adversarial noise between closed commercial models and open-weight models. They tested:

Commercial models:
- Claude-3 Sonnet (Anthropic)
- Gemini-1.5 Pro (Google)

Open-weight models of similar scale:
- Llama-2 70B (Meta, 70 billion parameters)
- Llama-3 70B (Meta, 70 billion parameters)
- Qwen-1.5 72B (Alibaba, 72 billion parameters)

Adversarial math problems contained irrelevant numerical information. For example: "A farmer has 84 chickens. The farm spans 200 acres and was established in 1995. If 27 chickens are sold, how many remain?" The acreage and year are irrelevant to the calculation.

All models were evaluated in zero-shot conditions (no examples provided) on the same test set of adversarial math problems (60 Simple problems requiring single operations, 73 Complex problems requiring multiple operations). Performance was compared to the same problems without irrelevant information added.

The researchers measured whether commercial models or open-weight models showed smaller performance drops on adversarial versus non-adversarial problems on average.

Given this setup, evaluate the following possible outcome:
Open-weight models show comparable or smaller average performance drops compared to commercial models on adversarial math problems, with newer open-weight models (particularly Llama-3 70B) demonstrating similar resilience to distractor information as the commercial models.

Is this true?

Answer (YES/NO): NO